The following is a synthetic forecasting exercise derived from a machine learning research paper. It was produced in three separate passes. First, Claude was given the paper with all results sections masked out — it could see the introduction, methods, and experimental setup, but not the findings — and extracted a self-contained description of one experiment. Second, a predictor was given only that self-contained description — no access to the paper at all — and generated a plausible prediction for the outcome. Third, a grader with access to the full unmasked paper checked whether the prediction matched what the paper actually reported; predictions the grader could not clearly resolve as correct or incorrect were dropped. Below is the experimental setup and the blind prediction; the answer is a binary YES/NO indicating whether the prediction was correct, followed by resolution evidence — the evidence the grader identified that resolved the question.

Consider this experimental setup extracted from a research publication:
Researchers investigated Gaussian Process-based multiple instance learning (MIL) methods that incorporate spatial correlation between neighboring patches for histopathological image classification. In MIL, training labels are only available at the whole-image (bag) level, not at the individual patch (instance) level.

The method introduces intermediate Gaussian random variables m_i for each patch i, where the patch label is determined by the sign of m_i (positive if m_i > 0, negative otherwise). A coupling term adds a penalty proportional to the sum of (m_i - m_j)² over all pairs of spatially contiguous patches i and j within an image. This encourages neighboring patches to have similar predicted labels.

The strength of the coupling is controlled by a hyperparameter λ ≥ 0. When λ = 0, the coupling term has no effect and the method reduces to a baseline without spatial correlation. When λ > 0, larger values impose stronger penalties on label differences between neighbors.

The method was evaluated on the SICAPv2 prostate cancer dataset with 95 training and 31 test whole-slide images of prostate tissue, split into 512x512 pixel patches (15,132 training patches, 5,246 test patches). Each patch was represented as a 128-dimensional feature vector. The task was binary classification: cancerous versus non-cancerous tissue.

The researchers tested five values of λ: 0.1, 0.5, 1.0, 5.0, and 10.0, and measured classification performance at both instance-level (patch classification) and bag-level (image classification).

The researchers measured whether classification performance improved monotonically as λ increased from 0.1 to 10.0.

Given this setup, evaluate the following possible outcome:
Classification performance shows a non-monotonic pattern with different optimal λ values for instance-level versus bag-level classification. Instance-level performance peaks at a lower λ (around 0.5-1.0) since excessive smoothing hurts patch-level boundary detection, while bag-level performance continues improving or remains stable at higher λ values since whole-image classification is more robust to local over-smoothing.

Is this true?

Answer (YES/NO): NO